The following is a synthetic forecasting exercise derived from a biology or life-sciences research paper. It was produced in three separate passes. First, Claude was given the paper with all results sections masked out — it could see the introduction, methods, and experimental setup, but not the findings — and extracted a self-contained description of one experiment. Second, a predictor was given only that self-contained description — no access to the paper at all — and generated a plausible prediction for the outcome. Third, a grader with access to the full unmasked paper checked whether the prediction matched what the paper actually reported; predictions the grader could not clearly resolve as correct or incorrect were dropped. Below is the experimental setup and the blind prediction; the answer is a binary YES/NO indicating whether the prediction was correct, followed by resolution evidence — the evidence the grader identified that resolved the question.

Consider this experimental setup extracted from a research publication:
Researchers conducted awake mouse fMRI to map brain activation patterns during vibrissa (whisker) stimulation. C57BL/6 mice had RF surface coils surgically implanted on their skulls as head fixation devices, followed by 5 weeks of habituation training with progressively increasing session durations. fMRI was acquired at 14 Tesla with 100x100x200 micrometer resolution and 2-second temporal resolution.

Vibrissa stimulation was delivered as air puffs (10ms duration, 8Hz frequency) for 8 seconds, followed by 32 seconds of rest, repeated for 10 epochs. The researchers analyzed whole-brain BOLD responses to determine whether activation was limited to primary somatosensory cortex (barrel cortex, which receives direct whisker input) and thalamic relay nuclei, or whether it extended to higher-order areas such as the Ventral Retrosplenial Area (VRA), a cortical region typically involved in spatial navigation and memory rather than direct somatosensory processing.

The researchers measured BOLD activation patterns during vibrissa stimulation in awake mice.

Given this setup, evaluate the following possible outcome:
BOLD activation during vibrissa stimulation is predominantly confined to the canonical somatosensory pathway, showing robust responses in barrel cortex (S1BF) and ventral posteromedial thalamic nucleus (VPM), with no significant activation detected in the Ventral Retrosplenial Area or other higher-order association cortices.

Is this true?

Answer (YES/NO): NO